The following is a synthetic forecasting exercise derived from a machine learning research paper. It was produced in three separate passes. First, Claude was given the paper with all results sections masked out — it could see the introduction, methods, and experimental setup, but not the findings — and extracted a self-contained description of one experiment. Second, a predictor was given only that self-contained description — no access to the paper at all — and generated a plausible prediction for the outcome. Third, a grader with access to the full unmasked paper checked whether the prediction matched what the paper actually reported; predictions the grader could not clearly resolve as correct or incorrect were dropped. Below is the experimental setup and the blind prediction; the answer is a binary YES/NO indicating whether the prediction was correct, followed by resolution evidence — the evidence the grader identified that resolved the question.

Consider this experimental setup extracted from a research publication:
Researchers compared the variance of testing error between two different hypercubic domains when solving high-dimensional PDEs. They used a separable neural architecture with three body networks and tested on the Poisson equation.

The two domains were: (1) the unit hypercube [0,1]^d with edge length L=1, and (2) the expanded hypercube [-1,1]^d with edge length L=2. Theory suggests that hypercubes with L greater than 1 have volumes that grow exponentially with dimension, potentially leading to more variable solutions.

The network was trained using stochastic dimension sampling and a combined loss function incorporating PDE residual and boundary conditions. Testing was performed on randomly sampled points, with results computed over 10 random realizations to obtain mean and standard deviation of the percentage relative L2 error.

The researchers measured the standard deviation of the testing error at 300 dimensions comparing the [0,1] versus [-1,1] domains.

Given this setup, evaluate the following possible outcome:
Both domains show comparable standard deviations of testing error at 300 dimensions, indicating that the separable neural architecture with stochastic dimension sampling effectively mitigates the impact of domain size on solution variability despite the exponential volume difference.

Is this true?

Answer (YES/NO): NO